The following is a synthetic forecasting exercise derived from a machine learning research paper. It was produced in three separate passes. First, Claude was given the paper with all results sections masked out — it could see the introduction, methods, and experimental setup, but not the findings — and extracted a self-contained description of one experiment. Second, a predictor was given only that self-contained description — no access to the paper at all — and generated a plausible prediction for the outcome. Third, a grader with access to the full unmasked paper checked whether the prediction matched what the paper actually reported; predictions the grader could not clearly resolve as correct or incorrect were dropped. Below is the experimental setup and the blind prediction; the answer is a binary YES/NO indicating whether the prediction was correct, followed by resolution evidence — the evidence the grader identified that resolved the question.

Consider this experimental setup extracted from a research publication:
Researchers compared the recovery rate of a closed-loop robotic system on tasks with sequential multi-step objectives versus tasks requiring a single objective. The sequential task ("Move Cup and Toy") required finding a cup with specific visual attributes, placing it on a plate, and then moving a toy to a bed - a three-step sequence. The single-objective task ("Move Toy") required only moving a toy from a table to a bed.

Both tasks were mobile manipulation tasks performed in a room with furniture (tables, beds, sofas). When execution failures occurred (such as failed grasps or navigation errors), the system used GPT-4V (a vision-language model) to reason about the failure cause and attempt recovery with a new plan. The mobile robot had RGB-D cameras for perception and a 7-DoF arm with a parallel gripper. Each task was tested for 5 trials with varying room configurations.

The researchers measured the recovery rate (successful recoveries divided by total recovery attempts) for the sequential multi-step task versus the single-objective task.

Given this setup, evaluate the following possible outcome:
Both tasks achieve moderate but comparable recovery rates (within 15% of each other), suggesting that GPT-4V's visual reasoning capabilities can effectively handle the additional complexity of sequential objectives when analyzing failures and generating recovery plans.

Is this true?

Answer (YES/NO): NO